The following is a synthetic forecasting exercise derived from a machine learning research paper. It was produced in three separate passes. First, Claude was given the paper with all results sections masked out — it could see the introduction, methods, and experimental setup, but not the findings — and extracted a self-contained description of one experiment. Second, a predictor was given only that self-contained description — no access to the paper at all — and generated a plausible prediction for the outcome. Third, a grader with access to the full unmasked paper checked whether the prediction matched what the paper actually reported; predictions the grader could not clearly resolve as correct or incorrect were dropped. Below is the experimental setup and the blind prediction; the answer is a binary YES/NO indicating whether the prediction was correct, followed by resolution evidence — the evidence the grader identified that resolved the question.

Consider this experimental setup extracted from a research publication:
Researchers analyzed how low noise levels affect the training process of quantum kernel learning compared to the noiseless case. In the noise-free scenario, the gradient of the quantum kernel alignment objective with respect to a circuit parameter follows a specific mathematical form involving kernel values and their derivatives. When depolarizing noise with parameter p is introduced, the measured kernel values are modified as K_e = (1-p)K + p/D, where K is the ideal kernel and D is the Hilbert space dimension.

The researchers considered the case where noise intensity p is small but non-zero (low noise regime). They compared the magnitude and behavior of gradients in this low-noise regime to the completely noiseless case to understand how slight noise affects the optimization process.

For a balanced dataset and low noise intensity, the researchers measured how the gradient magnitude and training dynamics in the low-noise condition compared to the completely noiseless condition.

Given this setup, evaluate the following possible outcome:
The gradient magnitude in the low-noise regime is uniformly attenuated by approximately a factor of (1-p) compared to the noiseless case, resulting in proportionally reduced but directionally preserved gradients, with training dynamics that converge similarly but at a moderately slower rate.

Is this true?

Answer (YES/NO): NO